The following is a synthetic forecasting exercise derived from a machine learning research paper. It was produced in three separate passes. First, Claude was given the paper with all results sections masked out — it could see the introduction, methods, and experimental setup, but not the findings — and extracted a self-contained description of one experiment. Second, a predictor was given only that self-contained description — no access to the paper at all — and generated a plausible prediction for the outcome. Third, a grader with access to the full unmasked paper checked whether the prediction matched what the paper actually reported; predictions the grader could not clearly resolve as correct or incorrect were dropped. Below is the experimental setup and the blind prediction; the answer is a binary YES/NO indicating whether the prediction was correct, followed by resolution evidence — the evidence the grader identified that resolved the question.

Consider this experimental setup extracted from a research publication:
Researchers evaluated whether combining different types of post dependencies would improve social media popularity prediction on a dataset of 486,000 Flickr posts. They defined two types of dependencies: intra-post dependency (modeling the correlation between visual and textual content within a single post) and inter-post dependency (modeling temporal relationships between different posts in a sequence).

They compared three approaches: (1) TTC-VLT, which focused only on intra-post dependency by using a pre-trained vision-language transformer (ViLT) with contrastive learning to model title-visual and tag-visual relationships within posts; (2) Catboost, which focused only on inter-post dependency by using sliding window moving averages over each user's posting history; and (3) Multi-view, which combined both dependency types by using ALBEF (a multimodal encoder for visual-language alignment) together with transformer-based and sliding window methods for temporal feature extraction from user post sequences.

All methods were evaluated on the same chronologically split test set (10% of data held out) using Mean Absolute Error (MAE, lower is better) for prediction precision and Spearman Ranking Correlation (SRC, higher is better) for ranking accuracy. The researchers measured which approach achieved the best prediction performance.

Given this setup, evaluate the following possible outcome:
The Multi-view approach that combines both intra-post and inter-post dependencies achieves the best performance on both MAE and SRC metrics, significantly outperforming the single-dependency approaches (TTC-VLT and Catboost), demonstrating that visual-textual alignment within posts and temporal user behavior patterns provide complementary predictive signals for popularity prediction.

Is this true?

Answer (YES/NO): NO